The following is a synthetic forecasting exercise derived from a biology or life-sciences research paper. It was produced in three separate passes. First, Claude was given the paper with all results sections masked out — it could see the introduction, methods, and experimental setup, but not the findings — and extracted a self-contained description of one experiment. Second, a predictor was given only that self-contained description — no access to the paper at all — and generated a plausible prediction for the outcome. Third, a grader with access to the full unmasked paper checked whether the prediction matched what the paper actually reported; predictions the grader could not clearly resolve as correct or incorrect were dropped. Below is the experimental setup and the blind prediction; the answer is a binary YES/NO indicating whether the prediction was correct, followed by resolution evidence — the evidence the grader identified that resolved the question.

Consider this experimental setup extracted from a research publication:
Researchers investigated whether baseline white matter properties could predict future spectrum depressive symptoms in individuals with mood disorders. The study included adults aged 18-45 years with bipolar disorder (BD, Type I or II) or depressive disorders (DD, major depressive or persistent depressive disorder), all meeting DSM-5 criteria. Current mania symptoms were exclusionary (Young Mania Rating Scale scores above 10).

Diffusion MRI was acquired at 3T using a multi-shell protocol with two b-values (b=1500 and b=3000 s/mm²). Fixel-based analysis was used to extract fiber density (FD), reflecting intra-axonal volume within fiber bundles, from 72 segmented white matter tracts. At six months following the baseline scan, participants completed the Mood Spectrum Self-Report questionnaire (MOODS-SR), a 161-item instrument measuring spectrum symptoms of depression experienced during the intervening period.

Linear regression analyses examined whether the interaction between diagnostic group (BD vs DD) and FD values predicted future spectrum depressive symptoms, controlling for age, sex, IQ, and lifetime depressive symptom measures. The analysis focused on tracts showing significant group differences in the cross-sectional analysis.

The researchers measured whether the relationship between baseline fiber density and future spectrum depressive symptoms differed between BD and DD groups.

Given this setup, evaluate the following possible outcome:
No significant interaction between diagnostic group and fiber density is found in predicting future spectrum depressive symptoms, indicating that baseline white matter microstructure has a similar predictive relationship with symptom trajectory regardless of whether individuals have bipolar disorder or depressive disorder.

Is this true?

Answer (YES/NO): NO